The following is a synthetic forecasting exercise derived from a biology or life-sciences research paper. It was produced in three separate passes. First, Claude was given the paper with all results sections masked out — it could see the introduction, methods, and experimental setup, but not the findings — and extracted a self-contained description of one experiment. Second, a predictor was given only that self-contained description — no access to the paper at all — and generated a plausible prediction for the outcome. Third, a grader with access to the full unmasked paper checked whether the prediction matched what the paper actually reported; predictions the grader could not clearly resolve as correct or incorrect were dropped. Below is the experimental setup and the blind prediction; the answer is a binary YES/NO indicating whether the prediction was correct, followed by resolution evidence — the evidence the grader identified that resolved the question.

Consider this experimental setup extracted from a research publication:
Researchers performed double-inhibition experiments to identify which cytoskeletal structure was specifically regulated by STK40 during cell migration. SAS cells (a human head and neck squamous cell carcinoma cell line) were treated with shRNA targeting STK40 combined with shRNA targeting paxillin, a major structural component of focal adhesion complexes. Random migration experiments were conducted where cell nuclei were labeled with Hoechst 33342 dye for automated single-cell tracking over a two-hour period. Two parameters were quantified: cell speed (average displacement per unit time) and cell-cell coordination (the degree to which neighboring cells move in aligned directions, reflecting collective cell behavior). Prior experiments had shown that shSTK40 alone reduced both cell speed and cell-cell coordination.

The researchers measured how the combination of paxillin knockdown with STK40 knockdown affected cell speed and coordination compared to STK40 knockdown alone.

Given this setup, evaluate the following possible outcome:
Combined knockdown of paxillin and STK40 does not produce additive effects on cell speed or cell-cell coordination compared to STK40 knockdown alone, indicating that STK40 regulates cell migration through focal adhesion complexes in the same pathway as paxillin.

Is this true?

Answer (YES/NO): YES